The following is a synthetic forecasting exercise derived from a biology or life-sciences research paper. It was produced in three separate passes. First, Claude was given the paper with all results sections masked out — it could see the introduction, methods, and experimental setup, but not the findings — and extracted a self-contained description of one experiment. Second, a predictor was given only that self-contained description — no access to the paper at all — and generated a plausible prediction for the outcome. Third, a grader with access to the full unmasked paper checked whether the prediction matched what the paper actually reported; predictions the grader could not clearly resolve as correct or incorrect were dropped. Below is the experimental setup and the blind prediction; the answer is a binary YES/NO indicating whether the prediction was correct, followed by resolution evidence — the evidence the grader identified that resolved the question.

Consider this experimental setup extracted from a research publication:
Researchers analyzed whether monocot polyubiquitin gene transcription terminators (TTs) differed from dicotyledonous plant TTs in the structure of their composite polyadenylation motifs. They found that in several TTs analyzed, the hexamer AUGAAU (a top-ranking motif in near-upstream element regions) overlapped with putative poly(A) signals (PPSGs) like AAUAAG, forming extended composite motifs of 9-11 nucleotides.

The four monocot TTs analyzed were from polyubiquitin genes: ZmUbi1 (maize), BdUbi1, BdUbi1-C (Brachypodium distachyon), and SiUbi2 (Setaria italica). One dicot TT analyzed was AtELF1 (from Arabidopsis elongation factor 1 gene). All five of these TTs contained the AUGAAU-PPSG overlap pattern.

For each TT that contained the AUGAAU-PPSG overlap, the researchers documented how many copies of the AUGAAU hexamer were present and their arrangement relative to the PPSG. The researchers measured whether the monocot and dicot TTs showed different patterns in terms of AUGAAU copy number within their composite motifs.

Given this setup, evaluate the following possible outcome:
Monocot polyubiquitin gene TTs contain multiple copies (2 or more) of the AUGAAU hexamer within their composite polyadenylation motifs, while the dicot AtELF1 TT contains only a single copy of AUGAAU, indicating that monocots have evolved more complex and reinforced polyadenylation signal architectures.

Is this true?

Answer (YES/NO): NO